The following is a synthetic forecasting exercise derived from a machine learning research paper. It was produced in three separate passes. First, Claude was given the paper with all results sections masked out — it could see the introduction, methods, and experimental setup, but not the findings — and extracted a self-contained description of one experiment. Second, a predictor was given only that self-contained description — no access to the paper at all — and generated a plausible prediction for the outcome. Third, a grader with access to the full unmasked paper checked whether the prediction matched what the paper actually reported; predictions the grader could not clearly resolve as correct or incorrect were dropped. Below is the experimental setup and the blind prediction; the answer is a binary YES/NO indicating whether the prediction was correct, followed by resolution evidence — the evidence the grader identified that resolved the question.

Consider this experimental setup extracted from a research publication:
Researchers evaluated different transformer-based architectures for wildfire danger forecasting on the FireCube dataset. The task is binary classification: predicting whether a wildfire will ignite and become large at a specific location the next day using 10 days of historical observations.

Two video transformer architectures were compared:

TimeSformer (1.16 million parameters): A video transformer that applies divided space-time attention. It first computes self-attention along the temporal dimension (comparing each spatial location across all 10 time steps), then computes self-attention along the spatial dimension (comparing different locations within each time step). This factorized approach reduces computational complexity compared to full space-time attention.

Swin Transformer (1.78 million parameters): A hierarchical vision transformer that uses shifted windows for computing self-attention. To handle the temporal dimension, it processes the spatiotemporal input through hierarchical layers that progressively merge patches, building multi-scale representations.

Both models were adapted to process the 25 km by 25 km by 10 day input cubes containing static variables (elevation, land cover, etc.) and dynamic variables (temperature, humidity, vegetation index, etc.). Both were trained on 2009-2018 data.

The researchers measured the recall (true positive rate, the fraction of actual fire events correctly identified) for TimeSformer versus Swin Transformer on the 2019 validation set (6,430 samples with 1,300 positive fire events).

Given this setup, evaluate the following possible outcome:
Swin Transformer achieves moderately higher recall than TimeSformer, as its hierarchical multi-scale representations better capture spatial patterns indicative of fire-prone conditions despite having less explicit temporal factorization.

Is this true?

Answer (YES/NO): NO